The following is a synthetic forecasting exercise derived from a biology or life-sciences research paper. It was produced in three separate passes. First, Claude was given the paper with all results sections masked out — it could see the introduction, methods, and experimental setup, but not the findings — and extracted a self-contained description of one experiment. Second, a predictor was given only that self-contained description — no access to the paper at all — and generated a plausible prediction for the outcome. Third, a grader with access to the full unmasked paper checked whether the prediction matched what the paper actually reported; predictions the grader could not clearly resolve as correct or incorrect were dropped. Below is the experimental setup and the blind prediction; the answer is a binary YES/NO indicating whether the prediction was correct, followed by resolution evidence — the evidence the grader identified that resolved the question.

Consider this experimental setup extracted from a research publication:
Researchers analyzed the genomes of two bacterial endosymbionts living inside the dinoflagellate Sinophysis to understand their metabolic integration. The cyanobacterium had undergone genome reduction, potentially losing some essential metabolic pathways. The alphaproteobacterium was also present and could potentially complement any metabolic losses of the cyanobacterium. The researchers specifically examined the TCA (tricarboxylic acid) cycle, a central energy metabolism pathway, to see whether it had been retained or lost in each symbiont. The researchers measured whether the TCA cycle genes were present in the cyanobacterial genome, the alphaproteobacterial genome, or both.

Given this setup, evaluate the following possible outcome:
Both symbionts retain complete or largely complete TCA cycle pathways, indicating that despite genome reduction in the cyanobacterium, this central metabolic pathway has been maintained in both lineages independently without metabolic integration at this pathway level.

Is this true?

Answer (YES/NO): NO